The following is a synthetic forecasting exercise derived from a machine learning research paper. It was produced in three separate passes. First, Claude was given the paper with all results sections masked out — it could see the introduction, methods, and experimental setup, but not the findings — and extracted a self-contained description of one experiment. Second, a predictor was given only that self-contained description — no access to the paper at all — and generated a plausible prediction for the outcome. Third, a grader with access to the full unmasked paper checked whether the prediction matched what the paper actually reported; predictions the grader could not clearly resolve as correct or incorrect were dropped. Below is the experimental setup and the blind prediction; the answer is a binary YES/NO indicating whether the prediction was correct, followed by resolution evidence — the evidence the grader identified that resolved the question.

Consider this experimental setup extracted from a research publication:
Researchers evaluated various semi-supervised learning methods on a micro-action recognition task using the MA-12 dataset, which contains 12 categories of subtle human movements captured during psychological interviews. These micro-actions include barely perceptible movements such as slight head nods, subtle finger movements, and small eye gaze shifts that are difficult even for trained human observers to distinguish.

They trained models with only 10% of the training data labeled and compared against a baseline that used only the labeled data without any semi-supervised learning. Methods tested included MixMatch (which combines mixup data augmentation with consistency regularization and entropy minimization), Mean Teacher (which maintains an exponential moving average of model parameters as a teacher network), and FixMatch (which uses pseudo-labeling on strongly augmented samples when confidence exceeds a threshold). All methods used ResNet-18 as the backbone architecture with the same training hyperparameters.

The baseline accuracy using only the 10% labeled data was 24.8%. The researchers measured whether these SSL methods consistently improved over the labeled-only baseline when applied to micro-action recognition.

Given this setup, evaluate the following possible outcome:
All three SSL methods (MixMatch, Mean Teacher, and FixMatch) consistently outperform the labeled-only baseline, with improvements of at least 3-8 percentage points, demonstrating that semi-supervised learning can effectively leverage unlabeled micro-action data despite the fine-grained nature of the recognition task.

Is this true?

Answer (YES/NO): NO